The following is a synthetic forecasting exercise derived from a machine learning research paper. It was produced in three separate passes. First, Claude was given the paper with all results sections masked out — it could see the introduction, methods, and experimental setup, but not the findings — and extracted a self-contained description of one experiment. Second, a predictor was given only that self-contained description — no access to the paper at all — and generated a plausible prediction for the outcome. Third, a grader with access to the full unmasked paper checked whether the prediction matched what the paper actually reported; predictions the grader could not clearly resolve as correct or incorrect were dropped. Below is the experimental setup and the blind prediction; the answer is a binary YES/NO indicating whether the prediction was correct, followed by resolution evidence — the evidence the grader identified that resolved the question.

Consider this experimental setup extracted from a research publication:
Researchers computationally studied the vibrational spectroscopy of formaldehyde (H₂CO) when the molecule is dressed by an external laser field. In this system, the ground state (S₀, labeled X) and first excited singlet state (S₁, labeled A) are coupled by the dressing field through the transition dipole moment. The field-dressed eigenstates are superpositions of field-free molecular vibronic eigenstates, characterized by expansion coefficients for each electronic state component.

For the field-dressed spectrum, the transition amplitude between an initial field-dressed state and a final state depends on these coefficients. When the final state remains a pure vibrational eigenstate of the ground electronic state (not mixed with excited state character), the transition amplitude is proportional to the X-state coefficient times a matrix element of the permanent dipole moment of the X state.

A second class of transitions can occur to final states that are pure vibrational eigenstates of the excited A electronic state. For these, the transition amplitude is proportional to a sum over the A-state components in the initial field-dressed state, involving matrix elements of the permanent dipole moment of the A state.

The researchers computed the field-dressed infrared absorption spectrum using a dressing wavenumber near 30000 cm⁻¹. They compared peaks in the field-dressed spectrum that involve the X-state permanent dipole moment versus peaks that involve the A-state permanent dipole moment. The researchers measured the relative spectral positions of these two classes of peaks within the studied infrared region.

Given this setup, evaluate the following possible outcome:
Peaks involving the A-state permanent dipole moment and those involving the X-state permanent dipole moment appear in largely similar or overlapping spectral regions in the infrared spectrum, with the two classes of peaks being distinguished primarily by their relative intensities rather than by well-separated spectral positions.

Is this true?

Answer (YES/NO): NO